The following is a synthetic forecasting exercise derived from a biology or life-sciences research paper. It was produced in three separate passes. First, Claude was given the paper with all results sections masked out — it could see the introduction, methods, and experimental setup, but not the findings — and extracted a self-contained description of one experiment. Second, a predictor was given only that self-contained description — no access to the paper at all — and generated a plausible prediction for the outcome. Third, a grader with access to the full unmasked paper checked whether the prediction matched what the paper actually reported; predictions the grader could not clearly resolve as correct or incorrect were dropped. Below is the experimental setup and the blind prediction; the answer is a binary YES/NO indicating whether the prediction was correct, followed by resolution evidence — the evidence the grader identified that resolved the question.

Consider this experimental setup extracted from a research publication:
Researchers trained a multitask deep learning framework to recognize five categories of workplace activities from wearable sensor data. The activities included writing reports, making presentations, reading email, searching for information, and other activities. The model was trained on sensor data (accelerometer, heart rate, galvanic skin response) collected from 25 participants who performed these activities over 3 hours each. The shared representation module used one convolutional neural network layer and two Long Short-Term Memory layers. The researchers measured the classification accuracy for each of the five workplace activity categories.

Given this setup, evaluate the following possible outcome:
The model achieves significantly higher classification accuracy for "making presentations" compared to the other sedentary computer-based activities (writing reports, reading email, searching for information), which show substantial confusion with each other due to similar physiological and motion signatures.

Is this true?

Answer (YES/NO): NO